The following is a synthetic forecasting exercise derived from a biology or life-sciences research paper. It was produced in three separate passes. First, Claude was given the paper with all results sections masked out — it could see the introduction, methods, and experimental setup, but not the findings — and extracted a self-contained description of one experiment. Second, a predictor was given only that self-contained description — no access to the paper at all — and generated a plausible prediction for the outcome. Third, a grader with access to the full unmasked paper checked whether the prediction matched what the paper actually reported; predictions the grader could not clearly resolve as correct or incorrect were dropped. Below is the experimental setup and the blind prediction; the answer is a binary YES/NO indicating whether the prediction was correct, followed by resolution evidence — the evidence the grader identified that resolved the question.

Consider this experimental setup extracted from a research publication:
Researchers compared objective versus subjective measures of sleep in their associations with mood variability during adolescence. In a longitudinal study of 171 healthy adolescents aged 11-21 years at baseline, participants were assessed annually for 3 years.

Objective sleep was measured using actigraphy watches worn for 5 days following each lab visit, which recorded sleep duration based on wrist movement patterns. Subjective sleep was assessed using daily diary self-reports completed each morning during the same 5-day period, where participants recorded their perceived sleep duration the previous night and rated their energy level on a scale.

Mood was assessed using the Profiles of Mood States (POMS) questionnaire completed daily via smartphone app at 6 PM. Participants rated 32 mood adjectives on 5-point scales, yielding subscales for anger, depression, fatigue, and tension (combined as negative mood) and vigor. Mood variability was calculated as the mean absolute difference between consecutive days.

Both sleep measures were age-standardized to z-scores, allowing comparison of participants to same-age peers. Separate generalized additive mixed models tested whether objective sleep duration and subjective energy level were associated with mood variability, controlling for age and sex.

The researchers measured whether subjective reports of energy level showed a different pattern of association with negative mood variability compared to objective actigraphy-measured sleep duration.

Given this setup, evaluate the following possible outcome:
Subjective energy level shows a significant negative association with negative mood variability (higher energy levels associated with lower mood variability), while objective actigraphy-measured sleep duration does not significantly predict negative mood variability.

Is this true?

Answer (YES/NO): NO